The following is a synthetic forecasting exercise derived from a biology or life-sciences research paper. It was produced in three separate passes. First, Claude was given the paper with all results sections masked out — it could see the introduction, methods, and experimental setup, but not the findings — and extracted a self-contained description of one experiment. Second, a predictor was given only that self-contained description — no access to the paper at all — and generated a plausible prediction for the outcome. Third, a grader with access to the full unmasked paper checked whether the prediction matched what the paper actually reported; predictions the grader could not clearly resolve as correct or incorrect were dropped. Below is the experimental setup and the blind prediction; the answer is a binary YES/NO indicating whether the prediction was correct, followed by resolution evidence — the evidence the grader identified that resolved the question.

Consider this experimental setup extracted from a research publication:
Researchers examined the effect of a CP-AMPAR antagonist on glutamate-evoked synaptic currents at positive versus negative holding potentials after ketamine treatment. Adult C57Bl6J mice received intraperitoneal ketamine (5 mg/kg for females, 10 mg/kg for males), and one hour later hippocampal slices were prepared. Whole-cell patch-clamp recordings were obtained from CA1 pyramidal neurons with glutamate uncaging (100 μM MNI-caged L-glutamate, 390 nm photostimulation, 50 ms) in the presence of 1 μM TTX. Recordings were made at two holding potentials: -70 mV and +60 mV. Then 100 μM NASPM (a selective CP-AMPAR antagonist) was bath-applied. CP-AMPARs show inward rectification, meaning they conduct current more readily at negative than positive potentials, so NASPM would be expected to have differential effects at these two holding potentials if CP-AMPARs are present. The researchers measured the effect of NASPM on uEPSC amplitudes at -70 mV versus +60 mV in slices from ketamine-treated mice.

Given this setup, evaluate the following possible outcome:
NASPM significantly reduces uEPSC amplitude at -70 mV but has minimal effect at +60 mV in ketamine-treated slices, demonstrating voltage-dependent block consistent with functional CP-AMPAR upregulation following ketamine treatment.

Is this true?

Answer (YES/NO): NO